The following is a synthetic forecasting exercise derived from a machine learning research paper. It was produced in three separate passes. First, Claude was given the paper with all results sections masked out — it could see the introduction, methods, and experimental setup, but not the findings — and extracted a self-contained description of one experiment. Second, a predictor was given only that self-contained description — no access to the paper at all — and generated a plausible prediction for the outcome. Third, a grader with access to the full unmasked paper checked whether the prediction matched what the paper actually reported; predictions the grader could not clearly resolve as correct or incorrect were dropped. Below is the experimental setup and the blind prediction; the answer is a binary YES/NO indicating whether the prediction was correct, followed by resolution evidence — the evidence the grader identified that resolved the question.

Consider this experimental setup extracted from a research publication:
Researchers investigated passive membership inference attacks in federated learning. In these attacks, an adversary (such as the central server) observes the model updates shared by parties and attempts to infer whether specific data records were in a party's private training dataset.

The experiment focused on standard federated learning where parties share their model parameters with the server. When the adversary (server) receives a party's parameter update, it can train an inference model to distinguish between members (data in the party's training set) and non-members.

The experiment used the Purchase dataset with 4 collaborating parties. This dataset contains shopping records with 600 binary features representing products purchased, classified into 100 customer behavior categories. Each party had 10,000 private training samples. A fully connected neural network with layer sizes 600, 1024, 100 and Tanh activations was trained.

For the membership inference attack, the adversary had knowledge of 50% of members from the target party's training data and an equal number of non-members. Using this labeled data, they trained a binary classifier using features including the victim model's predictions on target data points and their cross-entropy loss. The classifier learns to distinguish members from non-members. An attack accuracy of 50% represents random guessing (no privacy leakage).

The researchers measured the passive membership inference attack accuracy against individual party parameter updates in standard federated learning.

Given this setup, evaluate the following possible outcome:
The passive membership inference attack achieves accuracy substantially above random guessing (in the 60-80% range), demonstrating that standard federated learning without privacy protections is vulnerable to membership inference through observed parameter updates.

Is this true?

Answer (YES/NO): YES